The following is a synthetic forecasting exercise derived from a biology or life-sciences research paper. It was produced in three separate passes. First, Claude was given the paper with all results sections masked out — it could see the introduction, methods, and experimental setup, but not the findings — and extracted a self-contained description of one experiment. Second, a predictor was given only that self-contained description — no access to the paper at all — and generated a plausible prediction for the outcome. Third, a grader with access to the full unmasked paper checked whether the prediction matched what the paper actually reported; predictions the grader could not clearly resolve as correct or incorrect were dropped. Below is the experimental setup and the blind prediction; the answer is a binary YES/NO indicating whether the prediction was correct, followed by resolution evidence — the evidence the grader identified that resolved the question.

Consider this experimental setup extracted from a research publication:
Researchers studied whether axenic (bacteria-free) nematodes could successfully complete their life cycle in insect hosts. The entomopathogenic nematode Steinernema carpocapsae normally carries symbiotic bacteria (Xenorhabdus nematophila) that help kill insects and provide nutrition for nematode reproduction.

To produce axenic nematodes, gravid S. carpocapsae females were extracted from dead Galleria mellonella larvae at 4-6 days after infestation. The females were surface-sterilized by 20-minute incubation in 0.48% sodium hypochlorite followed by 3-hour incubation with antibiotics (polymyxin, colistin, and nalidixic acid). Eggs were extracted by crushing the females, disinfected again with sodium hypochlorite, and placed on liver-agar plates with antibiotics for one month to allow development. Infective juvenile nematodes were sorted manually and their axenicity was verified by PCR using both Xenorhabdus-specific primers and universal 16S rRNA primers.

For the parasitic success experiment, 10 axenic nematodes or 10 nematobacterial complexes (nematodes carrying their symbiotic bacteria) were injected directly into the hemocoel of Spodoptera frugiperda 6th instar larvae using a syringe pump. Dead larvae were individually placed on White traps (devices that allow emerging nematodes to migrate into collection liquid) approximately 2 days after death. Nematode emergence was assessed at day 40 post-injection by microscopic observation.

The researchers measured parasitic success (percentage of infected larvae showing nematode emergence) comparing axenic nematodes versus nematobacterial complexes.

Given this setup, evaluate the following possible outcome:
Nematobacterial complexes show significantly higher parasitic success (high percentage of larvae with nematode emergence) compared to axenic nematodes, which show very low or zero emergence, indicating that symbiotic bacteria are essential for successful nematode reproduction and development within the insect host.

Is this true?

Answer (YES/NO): YES